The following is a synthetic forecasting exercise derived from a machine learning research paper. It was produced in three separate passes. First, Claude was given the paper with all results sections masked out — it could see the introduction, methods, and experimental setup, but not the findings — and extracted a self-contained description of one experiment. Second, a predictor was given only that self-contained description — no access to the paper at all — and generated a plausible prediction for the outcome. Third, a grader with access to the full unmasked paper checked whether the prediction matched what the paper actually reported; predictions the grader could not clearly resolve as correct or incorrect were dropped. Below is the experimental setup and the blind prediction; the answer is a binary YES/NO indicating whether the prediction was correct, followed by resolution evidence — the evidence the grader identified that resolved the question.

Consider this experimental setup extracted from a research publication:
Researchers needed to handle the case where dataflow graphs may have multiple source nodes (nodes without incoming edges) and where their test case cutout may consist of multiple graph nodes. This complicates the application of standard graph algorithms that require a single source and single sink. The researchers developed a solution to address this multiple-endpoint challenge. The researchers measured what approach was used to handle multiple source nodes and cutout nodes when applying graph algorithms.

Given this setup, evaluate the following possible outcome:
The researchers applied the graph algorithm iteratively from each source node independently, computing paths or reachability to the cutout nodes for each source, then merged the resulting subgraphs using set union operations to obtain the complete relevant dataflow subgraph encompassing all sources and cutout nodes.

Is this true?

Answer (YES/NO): NO